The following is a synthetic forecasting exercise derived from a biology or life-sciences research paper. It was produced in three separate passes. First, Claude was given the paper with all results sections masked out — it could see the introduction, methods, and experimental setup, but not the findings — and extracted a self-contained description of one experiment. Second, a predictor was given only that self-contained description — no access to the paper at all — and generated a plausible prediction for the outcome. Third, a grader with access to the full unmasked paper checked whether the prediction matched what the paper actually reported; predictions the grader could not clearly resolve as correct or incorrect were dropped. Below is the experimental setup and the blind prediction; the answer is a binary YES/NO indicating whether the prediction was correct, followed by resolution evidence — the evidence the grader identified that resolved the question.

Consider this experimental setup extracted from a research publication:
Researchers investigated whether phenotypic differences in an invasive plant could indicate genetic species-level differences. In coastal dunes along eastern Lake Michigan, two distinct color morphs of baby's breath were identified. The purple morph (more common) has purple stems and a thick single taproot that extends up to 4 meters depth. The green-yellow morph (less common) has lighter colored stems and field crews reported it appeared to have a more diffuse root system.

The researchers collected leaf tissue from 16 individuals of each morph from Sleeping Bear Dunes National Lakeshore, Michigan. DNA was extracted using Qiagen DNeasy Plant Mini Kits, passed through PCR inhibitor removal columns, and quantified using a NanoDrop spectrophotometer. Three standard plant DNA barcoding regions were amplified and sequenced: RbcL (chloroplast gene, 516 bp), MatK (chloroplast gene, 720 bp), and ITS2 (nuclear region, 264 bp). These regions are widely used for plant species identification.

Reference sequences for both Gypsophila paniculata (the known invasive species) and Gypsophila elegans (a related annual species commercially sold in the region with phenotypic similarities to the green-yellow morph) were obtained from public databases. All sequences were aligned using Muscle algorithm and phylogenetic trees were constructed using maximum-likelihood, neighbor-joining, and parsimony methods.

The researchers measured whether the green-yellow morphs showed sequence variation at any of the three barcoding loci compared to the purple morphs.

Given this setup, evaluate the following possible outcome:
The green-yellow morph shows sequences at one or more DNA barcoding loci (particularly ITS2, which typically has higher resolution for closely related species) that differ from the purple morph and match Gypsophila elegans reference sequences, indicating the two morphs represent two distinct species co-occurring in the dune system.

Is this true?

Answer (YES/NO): NO